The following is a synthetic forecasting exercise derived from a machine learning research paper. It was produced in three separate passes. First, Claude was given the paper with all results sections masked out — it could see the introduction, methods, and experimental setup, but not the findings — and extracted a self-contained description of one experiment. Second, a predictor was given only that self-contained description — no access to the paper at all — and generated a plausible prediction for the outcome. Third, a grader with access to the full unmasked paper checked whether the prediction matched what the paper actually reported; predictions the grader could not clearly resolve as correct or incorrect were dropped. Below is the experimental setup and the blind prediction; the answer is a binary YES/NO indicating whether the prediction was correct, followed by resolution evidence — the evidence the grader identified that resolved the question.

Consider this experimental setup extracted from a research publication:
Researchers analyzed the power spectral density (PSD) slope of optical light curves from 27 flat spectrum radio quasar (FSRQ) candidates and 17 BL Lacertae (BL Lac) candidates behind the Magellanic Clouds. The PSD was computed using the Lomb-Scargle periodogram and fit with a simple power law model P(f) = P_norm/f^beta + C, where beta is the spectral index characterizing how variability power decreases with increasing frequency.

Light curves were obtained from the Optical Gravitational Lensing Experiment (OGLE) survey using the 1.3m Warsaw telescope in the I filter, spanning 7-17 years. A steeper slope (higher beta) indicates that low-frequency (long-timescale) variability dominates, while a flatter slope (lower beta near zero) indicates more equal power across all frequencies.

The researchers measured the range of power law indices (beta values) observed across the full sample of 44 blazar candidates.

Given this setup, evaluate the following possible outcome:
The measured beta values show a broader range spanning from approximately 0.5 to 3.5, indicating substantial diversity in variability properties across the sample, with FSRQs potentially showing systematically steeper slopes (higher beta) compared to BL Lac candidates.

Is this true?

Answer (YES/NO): NO